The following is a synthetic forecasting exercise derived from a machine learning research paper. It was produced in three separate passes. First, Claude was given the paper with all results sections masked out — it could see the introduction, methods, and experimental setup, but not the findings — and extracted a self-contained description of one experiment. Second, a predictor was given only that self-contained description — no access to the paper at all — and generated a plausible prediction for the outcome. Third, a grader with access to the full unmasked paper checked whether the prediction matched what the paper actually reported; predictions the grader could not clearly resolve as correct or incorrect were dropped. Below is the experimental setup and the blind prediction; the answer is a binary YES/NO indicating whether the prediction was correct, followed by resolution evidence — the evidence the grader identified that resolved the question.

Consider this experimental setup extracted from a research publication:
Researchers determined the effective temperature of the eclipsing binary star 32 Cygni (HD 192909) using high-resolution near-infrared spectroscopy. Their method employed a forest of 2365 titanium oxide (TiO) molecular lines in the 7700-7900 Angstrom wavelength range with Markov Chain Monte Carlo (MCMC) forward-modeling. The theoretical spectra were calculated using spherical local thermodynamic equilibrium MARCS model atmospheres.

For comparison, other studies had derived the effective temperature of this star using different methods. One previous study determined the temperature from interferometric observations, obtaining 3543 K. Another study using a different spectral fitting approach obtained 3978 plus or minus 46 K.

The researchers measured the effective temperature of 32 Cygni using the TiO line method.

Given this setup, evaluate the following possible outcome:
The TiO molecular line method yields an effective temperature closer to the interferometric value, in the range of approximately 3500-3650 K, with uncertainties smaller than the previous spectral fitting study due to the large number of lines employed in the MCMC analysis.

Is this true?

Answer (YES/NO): NO